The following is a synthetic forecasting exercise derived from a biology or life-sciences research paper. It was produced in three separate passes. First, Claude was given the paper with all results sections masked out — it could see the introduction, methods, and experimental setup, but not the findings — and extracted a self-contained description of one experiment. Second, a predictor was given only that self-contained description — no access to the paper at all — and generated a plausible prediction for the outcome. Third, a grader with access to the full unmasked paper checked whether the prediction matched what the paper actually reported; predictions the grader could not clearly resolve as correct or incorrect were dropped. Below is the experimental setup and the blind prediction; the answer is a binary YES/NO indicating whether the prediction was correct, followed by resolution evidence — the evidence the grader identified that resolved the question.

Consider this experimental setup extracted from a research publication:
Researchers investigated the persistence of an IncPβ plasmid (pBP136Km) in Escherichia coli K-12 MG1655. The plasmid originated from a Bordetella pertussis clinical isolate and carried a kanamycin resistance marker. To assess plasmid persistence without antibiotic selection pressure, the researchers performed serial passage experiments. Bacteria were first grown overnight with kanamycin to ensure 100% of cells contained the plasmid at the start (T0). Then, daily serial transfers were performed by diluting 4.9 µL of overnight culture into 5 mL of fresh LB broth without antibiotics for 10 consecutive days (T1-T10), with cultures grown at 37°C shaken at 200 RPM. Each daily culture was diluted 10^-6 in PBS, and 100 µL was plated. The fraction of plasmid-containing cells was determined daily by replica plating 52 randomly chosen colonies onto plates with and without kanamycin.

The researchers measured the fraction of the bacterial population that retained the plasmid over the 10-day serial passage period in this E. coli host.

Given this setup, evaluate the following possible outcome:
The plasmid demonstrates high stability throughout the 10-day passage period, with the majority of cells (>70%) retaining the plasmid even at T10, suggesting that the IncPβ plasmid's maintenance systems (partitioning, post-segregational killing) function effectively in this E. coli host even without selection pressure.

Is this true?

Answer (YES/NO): NO